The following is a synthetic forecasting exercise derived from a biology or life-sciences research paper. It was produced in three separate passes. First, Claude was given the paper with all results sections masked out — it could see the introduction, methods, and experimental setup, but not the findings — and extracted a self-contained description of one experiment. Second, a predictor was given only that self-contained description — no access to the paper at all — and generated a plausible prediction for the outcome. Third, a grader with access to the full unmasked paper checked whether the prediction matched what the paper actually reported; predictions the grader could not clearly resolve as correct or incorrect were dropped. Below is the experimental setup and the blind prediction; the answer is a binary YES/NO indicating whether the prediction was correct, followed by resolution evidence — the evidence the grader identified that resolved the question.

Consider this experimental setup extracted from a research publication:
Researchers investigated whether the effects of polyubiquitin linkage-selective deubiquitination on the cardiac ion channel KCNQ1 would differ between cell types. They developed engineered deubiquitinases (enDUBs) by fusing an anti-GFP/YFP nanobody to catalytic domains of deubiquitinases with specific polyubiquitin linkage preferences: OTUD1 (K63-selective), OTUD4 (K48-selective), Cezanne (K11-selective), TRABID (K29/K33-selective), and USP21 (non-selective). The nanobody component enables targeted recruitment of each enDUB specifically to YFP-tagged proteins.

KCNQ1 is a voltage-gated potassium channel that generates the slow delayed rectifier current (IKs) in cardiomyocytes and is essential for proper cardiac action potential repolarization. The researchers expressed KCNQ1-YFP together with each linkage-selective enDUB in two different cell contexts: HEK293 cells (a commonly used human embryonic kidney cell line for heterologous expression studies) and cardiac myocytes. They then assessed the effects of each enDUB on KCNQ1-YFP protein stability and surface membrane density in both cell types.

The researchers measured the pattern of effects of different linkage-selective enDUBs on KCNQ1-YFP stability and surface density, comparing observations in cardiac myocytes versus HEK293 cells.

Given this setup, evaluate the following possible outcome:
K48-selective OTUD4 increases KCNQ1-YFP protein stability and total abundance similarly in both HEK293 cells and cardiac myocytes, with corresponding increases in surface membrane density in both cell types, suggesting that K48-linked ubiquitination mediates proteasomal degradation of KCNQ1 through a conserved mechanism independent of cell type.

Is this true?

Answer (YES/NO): NO